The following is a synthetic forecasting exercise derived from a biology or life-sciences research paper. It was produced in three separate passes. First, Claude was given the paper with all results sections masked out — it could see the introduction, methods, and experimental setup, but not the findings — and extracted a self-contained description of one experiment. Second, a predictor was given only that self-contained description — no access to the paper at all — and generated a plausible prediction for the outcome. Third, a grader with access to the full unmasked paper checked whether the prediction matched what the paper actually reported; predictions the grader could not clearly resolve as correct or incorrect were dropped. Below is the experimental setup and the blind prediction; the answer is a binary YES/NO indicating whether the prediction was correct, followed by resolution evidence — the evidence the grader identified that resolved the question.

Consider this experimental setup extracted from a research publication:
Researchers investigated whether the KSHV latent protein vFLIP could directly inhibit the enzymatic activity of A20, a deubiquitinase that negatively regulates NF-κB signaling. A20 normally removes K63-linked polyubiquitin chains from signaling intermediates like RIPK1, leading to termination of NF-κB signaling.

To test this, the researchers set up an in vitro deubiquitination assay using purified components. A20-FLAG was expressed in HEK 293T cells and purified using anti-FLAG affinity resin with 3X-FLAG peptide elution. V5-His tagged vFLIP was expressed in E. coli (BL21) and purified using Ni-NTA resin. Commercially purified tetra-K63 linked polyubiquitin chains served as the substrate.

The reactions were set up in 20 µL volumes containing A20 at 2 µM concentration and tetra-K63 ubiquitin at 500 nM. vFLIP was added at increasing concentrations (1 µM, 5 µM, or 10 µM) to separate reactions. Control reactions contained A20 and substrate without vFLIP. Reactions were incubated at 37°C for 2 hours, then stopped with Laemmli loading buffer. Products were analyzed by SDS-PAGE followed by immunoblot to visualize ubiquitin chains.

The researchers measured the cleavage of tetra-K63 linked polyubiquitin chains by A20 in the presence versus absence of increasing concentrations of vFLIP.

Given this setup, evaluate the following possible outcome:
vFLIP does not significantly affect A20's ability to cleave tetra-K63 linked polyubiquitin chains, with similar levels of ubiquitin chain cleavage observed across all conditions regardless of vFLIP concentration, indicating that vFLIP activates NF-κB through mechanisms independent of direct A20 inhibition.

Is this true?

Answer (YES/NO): NO